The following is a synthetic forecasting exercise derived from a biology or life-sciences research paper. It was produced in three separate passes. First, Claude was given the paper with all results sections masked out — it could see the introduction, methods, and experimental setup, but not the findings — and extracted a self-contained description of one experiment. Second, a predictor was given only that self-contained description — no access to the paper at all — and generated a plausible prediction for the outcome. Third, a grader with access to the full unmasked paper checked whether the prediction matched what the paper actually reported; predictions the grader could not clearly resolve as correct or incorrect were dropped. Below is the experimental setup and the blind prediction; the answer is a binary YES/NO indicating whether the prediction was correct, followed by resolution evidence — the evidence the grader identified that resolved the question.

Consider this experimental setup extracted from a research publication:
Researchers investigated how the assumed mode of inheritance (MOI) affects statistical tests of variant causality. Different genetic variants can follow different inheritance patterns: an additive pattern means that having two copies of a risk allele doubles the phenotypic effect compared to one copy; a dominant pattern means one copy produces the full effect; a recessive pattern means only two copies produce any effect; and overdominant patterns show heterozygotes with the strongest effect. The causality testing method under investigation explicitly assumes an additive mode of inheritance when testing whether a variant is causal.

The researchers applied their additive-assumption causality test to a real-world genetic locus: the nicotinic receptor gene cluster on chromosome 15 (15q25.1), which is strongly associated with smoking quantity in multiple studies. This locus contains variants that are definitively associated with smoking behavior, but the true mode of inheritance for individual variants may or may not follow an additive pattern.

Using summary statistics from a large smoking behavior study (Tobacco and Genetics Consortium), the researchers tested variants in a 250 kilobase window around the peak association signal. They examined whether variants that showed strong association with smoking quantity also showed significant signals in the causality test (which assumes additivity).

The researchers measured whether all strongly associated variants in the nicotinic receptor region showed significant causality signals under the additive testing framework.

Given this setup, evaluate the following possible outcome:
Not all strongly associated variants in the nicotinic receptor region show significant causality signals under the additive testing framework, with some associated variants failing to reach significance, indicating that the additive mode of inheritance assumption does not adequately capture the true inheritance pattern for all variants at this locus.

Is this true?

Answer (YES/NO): NO